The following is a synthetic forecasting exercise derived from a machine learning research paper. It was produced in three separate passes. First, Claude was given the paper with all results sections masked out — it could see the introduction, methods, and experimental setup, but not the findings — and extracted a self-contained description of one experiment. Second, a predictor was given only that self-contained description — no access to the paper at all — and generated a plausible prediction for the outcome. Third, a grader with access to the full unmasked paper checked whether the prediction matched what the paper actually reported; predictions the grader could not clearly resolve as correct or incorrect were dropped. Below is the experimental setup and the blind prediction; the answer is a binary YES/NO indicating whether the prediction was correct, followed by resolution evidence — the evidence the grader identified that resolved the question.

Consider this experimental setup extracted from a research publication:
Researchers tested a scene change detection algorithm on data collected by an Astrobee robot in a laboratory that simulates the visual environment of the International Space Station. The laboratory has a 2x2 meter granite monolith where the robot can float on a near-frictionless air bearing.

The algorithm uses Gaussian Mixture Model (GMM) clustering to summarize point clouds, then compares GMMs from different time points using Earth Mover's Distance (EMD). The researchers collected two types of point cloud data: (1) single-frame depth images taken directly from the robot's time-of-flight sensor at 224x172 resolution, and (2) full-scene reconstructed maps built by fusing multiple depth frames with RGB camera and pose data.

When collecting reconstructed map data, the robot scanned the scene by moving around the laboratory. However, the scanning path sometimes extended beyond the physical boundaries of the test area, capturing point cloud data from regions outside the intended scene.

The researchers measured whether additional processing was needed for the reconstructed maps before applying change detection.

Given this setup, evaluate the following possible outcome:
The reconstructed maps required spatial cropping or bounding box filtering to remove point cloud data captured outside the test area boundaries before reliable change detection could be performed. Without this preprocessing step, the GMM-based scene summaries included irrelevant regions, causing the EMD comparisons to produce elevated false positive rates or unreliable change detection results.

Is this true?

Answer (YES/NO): YES